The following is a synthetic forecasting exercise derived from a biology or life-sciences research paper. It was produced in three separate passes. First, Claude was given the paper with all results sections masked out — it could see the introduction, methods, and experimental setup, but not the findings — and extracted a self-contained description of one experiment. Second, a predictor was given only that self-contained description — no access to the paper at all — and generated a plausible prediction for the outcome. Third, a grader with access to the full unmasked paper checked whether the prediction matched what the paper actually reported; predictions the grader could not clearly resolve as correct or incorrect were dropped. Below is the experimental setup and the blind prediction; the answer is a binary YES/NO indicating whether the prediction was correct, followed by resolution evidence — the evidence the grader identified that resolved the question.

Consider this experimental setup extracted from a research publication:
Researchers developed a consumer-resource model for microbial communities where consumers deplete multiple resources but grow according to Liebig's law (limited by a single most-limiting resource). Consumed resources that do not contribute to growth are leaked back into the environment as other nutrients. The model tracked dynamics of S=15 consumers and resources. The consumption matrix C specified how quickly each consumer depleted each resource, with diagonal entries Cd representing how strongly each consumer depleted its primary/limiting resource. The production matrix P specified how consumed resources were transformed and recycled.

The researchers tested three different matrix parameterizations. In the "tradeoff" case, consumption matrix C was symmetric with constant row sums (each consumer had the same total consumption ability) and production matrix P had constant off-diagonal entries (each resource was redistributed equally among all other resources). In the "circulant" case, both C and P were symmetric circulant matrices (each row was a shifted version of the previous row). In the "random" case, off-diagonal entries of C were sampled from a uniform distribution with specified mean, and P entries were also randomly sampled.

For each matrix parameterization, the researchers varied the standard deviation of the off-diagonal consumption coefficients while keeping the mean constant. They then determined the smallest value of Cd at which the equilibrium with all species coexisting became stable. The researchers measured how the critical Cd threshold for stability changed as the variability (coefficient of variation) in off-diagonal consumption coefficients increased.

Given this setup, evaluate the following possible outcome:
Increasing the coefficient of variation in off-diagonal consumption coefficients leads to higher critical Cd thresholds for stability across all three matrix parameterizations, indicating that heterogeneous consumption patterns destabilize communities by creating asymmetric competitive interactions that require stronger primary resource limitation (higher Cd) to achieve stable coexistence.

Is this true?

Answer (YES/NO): YES